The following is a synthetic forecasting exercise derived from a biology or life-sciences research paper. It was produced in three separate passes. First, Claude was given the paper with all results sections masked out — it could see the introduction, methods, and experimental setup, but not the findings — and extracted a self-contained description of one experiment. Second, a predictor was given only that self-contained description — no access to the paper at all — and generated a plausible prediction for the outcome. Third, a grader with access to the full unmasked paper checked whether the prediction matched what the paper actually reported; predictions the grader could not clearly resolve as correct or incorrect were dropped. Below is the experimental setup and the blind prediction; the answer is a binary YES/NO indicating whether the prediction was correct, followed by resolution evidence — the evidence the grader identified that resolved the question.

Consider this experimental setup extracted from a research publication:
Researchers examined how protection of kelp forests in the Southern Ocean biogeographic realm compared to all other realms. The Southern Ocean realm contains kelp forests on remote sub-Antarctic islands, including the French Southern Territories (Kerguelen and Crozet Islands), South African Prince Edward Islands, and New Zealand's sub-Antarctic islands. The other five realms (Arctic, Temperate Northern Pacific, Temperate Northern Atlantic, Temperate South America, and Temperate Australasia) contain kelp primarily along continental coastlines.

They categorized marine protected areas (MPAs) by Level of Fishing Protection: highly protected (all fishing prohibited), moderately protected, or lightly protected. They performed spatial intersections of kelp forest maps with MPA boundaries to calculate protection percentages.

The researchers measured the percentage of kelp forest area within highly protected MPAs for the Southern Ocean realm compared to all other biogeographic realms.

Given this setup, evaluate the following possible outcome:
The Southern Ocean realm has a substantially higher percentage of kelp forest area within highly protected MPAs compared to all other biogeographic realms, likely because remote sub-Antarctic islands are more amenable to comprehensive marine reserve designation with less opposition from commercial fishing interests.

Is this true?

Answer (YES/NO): YES